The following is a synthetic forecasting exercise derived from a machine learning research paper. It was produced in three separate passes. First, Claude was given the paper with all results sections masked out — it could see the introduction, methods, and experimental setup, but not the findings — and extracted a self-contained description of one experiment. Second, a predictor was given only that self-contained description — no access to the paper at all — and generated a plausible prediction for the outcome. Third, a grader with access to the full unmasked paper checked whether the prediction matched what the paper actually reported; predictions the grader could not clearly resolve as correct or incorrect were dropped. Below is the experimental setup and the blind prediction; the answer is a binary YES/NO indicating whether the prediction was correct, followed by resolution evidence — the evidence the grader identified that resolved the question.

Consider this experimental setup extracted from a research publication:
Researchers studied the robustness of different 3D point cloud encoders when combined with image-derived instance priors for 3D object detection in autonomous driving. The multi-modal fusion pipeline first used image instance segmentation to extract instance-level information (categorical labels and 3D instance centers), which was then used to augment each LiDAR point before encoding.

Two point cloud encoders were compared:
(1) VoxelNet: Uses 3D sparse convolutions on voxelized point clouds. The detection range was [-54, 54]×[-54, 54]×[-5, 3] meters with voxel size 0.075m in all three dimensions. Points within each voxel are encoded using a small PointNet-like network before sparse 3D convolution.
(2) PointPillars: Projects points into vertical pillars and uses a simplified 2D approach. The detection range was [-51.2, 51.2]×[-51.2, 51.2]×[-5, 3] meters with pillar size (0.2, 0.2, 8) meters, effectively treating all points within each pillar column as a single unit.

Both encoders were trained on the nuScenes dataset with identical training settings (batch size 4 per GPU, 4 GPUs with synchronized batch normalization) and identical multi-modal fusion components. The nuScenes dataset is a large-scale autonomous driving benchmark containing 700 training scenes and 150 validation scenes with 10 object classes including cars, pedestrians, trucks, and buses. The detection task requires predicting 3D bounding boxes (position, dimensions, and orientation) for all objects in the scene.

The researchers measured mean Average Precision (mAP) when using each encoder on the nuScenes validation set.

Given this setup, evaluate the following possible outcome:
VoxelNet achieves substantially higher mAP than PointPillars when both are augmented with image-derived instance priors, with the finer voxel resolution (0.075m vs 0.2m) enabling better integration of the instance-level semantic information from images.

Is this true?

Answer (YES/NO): NO